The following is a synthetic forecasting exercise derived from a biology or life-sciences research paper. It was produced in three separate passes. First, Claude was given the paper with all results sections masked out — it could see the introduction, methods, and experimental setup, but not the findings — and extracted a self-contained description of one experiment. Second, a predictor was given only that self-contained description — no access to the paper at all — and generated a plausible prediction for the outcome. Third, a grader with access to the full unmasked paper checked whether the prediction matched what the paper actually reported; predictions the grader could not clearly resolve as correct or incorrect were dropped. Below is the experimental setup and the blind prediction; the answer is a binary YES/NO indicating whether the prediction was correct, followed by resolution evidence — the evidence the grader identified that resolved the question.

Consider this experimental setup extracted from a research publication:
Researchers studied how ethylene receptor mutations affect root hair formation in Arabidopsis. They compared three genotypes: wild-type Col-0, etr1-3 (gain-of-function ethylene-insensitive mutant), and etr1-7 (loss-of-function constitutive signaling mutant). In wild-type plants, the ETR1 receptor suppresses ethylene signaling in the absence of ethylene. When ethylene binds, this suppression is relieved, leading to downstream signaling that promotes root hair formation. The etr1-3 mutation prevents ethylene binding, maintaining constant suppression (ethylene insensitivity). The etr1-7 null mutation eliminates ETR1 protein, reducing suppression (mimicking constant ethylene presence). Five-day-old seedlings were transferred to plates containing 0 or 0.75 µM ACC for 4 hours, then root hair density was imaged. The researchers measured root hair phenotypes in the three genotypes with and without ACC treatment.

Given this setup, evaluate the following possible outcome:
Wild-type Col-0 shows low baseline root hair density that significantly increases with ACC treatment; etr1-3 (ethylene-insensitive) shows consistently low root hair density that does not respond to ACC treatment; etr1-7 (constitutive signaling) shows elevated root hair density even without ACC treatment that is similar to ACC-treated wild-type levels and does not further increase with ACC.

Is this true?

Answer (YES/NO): NO